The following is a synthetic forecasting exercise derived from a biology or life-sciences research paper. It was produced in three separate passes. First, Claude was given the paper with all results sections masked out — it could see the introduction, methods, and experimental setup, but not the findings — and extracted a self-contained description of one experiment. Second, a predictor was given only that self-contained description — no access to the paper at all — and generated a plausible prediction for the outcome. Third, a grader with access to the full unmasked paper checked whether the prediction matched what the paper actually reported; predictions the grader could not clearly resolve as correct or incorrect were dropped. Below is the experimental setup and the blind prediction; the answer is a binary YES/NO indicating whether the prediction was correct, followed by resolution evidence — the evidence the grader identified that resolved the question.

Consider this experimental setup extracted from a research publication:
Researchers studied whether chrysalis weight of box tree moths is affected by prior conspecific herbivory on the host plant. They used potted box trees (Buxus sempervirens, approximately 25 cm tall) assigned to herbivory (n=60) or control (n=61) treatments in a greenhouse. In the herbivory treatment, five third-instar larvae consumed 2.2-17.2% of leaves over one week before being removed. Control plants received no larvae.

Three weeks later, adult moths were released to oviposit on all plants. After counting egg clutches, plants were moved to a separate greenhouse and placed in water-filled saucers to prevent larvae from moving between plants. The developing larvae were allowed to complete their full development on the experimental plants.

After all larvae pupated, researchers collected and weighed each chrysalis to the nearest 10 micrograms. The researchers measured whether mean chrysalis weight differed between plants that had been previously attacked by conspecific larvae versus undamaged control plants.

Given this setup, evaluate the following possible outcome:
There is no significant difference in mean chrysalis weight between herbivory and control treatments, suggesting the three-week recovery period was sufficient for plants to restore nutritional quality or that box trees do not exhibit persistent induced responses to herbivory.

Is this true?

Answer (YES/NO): NO